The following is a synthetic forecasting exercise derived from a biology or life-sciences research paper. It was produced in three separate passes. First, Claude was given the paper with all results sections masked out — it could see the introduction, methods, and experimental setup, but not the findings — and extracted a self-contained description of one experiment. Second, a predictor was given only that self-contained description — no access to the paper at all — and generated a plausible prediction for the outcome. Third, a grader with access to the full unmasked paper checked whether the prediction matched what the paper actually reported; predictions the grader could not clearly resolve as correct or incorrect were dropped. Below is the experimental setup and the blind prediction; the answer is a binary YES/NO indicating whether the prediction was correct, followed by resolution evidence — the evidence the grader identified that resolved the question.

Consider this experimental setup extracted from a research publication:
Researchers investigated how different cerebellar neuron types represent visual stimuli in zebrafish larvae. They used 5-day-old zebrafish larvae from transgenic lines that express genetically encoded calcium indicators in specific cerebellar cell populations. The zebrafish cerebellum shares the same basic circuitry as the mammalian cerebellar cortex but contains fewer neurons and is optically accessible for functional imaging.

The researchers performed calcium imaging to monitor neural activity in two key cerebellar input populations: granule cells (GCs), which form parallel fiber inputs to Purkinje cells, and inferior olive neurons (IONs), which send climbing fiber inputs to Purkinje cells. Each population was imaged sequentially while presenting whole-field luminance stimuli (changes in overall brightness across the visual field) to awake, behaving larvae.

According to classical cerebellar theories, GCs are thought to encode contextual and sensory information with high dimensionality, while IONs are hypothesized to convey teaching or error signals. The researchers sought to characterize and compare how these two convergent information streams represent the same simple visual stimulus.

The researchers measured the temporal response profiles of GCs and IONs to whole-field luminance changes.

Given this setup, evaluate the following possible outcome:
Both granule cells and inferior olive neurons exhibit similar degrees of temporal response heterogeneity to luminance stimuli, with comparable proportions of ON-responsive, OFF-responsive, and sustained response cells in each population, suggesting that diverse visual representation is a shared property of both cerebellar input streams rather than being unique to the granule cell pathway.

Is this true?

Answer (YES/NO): NO